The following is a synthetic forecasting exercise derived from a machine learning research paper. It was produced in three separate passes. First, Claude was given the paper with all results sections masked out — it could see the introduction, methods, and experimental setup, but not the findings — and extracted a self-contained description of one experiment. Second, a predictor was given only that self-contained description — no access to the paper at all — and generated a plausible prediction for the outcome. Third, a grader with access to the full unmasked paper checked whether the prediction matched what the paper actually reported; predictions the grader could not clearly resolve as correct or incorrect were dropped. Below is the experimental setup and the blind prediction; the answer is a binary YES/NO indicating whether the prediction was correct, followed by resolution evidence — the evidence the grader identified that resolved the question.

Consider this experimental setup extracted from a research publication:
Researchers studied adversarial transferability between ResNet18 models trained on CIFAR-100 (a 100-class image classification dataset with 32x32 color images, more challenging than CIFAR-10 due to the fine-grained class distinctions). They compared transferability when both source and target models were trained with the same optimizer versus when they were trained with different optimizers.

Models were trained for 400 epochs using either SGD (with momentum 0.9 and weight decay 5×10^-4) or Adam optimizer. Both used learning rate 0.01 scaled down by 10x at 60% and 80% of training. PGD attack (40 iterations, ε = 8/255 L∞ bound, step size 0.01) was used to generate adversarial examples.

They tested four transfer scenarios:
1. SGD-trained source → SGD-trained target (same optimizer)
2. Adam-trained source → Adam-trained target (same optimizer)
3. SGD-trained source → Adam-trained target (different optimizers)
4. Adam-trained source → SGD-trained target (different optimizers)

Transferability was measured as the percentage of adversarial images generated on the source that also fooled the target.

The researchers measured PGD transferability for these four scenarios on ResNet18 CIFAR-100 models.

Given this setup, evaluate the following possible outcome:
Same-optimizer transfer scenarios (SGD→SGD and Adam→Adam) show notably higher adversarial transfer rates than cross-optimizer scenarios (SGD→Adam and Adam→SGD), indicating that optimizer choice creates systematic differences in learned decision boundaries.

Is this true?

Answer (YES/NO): NO